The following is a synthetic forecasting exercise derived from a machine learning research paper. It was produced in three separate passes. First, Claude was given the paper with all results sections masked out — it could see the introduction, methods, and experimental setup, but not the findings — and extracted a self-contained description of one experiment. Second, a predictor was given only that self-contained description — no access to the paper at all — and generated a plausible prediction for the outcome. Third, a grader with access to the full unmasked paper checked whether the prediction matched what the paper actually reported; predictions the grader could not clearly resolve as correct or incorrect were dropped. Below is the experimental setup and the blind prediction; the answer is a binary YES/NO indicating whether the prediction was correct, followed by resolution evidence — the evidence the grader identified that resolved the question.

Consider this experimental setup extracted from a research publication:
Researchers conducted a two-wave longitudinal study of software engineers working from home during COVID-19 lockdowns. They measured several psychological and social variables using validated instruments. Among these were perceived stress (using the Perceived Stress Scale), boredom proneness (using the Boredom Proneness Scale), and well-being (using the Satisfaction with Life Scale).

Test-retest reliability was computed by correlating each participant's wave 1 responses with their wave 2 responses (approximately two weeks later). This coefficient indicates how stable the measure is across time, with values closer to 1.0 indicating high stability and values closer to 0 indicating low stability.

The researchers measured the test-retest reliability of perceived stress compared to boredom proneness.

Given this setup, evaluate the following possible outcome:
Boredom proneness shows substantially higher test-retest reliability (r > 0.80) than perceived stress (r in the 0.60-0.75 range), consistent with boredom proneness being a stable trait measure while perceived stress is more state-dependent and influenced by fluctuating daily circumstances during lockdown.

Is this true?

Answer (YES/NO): NO